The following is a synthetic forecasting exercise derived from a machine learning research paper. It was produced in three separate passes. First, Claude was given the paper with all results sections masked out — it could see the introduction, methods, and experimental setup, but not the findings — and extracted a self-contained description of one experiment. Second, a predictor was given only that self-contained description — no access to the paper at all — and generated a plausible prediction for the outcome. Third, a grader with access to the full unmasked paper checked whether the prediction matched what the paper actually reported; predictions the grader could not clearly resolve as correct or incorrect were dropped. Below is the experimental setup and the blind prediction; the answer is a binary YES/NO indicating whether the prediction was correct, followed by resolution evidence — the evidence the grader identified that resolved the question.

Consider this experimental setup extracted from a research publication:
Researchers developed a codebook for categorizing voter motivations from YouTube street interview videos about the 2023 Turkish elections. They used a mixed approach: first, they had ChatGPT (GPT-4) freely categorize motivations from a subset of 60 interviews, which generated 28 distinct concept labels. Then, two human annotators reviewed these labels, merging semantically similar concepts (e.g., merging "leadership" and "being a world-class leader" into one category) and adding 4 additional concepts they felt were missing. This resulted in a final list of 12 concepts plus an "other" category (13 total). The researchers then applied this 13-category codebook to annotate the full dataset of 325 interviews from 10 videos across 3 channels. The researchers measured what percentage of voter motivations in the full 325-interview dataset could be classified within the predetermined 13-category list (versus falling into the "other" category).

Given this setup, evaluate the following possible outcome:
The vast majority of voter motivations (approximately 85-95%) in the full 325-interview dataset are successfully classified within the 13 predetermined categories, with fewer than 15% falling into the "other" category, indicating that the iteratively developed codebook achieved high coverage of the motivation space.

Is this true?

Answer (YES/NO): NO